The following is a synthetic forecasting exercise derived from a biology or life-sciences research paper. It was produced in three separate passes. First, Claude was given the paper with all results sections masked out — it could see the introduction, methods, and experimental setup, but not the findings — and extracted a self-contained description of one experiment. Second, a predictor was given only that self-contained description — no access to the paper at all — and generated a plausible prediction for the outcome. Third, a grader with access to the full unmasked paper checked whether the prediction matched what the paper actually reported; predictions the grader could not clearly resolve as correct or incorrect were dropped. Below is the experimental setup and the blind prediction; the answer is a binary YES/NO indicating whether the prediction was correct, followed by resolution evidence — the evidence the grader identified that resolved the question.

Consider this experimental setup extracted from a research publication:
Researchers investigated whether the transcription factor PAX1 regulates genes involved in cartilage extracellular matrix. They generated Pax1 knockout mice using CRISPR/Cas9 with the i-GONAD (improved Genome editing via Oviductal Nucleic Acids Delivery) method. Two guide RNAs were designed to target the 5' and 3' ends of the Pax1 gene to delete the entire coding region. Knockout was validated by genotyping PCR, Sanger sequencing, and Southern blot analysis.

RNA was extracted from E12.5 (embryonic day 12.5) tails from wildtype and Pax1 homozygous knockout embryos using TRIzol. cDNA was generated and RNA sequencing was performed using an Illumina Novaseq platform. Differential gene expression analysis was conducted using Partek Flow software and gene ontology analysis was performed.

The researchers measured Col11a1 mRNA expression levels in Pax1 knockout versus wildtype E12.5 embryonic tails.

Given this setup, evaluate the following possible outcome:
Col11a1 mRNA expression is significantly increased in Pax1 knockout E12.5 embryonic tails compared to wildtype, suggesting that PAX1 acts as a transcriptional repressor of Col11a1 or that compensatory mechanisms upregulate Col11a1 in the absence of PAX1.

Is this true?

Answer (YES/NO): NO